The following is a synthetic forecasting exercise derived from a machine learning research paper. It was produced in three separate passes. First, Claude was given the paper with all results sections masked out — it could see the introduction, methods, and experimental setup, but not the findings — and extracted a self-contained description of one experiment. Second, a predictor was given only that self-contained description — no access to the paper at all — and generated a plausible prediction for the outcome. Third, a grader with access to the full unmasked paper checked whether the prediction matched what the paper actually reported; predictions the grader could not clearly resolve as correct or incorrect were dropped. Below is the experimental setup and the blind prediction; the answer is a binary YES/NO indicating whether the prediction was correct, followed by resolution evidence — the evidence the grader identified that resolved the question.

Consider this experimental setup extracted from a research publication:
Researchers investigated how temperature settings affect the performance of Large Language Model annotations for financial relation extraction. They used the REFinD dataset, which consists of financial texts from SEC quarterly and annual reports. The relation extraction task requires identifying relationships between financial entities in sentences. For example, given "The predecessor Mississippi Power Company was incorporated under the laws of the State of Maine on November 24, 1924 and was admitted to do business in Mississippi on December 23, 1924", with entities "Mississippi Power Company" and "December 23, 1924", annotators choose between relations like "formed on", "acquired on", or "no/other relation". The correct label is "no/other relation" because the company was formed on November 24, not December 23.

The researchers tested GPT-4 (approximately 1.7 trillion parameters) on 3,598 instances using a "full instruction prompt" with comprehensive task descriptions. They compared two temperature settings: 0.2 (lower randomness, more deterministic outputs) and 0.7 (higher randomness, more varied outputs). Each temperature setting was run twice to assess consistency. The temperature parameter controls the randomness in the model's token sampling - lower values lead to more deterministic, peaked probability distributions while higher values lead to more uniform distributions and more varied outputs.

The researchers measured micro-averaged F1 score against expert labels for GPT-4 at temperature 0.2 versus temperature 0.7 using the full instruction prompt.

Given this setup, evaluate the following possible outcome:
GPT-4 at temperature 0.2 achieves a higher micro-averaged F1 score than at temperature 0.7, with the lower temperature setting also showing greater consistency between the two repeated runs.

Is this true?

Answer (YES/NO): NO